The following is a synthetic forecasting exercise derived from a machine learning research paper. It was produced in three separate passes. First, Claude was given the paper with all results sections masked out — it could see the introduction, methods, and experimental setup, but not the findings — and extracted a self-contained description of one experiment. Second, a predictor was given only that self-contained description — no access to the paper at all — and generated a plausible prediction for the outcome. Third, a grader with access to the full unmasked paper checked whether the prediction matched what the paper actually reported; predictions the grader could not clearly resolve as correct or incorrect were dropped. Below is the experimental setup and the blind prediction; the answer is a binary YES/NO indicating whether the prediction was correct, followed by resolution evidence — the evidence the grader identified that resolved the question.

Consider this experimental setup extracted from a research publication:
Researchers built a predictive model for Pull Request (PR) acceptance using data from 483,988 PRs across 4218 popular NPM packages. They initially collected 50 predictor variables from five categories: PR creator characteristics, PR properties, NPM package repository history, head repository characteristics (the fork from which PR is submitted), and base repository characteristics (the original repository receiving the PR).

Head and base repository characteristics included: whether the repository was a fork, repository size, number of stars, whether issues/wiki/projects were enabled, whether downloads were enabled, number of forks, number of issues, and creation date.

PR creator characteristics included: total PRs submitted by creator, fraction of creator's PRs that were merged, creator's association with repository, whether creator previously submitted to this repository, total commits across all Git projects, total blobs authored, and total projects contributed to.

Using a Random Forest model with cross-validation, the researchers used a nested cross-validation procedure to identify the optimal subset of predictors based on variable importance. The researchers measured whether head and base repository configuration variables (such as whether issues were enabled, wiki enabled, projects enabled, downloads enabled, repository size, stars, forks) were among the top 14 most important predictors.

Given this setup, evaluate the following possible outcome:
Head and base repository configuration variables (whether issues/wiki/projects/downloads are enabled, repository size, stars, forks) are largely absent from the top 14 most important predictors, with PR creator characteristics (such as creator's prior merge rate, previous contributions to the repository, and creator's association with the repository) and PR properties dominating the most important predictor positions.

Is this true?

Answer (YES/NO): NO